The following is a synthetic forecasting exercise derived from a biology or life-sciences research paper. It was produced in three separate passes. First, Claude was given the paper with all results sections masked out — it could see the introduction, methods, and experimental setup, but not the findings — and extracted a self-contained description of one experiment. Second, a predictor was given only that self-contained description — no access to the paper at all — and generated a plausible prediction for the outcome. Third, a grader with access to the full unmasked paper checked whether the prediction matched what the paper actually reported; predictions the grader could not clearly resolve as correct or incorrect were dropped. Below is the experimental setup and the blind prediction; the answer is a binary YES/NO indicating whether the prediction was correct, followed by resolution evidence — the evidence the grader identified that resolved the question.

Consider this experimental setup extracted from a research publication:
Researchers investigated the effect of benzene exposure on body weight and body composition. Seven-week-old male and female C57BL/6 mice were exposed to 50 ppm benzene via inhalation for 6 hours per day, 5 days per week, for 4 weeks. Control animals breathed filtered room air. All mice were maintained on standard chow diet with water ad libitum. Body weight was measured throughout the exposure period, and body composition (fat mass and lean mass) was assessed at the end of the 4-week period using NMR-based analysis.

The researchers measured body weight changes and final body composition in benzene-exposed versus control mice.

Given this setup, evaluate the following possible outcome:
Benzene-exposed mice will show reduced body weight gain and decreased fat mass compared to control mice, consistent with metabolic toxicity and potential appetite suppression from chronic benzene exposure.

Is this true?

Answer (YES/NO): NO